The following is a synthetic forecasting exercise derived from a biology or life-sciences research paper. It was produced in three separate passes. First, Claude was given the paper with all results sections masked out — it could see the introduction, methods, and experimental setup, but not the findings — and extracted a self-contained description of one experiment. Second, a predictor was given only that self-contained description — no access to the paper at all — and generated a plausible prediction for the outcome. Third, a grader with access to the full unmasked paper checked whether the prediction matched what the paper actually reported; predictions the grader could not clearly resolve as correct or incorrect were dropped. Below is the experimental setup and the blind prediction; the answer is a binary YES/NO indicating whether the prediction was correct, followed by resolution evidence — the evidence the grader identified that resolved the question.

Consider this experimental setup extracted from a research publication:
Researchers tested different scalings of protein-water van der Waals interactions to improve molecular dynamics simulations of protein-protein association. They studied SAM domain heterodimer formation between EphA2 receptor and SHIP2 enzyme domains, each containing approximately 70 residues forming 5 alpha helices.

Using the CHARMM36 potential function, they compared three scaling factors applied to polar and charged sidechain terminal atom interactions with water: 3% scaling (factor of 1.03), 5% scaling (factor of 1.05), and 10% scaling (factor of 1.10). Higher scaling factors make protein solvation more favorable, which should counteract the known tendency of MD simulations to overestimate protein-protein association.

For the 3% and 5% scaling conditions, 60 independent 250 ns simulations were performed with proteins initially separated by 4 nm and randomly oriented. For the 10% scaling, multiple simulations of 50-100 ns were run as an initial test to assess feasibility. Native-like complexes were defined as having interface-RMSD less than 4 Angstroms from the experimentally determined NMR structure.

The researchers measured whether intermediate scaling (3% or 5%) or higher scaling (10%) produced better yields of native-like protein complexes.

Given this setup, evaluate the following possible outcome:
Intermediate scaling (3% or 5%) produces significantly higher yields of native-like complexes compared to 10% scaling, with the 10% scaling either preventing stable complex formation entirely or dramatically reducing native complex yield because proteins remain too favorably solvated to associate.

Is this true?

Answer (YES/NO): YES